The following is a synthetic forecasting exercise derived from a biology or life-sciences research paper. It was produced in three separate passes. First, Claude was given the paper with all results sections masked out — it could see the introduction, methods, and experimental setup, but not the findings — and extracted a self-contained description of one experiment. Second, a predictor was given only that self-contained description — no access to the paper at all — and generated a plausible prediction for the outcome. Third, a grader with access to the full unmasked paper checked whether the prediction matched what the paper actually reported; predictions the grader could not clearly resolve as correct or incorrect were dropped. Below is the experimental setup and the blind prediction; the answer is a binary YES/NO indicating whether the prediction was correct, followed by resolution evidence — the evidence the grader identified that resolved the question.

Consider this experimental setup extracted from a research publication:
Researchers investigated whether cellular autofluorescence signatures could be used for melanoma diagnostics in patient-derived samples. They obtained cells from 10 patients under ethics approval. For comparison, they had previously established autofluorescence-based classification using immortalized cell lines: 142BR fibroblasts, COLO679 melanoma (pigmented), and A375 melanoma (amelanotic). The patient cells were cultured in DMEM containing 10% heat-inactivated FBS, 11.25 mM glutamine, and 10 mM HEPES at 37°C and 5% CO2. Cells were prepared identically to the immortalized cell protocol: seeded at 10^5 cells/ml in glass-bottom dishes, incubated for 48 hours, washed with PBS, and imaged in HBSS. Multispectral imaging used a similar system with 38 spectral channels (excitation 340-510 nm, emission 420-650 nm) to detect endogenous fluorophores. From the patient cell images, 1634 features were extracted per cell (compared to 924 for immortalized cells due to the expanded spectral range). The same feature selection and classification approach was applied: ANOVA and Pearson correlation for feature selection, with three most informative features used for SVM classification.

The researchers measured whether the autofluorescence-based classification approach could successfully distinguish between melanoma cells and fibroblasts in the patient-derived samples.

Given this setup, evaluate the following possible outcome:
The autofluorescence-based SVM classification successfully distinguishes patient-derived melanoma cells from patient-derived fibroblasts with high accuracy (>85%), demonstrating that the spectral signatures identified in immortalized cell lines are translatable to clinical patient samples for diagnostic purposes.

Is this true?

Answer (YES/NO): YES